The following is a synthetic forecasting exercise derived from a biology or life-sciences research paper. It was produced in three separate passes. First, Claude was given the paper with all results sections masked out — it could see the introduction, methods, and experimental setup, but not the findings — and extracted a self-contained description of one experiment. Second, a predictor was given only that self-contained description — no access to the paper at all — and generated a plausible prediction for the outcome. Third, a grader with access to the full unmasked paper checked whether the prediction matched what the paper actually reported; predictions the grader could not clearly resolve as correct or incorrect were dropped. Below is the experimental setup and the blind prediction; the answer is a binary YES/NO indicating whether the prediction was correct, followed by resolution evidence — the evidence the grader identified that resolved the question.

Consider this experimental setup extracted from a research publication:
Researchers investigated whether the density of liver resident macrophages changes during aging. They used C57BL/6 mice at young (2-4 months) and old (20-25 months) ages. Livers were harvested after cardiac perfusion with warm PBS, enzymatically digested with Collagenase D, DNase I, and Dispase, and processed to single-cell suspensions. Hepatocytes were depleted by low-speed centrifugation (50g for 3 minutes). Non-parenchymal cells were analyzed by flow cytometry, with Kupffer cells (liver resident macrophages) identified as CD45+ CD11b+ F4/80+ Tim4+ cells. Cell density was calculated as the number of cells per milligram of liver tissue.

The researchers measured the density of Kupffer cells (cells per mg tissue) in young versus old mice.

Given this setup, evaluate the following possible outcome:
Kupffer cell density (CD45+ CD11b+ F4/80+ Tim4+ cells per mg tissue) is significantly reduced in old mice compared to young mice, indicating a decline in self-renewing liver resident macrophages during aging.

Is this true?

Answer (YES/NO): YES